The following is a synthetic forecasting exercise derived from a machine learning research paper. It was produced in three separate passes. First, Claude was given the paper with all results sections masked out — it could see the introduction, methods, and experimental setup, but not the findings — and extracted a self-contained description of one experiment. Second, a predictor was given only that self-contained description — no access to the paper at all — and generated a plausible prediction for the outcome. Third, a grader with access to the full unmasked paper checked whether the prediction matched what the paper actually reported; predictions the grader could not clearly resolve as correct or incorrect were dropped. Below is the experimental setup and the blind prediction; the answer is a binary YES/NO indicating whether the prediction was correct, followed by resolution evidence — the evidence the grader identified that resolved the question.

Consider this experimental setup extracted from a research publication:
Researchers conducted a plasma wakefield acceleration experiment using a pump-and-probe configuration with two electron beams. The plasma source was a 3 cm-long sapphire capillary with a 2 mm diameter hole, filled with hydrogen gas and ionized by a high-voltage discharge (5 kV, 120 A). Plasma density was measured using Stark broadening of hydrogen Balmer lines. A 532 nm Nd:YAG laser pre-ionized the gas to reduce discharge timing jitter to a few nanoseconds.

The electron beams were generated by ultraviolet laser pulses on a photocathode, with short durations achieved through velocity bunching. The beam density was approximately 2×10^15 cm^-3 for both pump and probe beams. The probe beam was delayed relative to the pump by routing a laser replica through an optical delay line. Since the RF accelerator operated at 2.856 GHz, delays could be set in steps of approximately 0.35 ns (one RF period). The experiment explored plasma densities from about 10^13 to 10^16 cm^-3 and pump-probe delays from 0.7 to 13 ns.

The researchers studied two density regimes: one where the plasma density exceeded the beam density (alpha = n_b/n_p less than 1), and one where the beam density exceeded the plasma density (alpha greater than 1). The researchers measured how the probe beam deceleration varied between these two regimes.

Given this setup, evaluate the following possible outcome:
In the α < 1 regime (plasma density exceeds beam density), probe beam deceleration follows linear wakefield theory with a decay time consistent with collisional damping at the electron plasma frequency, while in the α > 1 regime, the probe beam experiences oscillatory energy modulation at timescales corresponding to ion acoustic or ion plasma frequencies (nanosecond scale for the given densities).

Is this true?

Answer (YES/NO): NO